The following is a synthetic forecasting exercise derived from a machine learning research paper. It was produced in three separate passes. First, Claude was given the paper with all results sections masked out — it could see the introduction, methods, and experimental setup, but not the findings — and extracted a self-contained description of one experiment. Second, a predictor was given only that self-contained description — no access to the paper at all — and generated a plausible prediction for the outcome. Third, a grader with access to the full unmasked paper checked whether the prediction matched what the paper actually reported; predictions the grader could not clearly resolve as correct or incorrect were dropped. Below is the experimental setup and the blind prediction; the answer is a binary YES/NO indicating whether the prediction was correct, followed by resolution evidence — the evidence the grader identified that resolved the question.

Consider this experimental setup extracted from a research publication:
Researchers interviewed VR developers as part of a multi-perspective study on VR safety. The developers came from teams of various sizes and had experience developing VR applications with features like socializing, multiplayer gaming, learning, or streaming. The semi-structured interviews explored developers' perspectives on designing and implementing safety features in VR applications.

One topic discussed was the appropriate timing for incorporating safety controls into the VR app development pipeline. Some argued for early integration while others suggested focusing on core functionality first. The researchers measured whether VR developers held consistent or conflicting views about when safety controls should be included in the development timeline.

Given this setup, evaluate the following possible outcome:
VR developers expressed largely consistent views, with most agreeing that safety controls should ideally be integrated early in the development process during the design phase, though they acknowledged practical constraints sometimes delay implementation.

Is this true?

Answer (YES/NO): NO